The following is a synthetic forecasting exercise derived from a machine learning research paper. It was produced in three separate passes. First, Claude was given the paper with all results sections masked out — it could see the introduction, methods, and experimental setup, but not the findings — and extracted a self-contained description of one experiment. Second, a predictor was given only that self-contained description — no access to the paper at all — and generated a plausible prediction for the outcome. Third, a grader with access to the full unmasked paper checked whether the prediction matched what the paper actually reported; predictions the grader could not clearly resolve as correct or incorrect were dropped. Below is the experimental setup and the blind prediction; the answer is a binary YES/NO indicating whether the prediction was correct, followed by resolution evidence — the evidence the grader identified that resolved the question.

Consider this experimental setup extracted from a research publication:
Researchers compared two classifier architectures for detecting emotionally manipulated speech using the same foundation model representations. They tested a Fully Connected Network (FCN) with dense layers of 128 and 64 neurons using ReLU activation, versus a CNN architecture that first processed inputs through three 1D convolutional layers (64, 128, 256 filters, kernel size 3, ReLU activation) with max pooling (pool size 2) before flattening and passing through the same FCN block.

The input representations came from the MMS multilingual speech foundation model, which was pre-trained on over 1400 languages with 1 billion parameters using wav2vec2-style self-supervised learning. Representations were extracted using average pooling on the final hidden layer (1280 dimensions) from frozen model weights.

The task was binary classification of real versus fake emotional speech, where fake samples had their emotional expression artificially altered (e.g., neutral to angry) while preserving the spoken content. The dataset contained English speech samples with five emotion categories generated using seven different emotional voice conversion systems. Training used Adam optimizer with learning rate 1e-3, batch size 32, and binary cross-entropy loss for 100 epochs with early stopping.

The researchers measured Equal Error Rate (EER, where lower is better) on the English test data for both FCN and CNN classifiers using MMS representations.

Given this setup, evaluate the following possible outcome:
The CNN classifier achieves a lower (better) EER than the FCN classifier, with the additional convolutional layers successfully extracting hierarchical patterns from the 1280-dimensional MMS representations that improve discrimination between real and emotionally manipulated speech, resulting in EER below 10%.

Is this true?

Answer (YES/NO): YES